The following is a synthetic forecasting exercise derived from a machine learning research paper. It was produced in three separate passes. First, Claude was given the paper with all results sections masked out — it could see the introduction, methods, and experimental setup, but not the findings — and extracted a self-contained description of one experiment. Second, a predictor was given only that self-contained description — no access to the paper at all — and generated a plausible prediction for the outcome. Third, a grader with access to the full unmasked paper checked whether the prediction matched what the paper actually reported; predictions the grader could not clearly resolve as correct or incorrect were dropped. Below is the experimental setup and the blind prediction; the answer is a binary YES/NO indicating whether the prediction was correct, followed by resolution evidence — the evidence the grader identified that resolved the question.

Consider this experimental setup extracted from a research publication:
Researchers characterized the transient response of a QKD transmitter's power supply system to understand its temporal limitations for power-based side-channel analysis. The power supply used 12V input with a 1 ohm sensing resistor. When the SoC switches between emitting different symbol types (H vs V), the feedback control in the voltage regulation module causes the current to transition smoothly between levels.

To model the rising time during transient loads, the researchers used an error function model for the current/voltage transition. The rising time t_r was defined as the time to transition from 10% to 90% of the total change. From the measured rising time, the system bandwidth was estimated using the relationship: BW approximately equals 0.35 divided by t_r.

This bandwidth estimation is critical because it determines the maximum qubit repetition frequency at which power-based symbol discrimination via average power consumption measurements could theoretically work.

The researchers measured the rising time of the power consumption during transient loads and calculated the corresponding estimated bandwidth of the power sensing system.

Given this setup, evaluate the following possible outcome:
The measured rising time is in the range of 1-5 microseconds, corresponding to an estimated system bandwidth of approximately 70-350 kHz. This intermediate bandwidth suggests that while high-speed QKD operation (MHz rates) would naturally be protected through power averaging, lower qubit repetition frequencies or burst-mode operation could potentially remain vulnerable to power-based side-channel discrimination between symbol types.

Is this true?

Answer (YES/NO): NO